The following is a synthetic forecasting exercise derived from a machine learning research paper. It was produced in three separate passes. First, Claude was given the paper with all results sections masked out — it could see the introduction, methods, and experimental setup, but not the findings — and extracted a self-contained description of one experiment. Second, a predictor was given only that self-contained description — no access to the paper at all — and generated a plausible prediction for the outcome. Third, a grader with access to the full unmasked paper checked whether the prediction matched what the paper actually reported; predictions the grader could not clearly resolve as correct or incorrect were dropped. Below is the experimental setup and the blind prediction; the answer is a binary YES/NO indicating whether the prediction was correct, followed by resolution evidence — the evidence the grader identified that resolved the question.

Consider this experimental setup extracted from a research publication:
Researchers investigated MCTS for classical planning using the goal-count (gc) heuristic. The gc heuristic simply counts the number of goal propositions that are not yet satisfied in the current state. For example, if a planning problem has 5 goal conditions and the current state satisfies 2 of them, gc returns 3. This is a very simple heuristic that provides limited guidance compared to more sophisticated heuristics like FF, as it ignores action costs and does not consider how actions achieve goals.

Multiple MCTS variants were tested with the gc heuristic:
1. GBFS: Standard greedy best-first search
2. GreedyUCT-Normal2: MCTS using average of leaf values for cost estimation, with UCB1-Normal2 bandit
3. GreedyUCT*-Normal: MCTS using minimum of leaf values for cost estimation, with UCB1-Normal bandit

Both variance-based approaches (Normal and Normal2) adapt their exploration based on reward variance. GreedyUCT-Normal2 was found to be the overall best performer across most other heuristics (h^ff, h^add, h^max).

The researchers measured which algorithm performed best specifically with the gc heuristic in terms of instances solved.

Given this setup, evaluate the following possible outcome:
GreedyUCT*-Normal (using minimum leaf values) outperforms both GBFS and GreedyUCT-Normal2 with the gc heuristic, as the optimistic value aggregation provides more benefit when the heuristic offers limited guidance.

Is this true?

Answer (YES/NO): YES